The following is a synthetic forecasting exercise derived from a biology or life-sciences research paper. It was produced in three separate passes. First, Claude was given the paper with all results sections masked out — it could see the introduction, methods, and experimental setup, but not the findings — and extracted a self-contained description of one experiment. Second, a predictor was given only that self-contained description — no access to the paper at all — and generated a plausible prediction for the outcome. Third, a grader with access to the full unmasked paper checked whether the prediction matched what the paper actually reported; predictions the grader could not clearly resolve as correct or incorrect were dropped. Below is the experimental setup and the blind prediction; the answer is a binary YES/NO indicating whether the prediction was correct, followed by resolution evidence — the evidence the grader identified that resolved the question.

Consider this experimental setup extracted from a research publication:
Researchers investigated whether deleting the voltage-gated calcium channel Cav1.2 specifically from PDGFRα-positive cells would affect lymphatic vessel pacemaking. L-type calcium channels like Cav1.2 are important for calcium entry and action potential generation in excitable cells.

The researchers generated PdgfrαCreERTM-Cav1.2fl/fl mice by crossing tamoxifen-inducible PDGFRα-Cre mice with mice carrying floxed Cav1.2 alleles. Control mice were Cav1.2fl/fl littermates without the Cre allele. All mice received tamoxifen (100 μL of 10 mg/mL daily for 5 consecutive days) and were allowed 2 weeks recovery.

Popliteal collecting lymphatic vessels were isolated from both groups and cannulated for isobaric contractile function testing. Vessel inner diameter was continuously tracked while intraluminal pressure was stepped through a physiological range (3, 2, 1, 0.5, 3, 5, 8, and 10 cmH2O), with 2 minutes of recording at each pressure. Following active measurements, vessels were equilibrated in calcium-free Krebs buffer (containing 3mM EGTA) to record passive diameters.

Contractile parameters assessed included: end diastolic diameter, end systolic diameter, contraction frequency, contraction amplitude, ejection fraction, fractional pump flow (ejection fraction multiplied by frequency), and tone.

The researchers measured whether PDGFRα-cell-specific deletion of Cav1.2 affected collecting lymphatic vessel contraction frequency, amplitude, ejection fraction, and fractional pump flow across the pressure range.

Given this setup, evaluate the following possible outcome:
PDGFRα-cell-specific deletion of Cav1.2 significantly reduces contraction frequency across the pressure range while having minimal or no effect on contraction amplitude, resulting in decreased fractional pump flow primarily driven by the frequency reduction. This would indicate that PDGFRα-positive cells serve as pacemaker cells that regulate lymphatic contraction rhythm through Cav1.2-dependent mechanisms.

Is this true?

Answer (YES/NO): NO